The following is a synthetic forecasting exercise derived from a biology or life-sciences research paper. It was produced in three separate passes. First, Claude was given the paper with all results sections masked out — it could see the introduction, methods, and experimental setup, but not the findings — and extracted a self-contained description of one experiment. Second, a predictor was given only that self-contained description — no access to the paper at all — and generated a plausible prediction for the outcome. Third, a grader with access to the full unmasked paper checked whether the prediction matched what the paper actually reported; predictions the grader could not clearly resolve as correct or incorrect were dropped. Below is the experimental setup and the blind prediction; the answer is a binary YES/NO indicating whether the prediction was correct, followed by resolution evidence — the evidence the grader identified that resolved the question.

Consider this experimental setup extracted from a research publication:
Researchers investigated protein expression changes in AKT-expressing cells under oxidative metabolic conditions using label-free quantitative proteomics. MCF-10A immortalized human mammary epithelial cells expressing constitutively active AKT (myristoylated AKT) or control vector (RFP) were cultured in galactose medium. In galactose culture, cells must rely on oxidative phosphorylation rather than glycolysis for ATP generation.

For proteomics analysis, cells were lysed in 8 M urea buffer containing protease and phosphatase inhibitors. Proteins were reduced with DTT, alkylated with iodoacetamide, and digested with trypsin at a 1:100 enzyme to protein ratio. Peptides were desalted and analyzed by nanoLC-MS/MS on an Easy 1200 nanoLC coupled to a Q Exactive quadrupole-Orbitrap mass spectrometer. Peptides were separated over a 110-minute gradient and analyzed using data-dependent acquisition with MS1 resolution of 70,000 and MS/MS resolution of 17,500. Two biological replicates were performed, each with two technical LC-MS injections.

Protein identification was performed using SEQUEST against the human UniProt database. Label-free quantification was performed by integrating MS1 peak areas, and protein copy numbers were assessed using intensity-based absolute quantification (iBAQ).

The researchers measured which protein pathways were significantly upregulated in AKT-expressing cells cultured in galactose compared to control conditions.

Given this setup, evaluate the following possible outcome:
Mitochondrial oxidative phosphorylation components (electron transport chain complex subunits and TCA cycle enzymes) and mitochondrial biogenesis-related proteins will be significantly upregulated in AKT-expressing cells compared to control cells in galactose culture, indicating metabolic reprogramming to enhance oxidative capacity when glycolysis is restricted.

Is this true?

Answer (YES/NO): NO